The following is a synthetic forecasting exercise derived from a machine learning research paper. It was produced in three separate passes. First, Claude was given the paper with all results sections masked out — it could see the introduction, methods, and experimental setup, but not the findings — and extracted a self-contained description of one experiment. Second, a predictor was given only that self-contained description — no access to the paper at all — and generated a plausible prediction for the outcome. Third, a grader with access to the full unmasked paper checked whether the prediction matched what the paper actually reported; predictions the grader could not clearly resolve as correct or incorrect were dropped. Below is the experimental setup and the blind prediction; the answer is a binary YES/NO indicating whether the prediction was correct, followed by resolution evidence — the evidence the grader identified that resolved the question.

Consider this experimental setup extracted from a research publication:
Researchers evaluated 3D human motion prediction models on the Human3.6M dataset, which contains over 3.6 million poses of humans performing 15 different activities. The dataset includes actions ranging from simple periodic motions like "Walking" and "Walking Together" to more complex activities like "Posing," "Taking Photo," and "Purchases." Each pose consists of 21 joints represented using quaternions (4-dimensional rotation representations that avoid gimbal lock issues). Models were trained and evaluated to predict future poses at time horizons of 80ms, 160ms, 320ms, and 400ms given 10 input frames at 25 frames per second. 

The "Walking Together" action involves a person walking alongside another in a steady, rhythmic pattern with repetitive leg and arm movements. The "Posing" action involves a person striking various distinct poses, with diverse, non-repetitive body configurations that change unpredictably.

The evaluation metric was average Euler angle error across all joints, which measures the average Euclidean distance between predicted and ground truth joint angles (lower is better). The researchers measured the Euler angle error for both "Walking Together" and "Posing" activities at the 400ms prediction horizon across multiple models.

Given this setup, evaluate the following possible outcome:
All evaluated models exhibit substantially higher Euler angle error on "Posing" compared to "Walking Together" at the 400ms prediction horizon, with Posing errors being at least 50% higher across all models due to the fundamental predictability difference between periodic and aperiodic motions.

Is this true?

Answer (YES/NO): YES